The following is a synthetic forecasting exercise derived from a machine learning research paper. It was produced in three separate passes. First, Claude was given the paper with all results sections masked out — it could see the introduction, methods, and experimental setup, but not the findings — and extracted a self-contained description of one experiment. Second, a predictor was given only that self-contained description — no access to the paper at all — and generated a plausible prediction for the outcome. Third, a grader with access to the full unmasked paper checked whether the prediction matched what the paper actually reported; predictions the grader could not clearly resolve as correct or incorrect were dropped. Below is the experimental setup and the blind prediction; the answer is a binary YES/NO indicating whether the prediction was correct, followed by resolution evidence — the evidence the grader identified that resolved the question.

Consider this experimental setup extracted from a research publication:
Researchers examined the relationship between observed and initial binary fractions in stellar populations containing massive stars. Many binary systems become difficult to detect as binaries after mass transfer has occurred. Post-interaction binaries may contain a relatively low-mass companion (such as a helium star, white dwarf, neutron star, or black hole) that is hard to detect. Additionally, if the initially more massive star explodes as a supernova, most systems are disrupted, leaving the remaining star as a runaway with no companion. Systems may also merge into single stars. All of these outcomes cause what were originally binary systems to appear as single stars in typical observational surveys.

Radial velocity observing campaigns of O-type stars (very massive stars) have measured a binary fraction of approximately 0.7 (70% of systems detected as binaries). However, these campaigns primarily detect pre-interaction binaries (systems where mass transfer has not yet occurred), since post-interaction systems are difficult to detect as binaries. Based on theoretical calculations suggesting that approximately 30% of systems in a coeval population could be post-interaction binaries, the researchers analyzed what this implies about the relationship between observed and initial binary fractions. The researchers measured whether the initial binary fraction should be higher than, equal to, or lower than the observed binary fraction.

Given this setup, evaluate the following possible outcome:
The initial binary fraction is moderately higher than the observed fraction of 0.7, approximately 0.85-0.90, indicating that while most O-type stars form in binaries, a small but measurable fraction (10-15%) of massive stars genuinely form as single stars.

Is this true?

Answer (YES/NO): NO